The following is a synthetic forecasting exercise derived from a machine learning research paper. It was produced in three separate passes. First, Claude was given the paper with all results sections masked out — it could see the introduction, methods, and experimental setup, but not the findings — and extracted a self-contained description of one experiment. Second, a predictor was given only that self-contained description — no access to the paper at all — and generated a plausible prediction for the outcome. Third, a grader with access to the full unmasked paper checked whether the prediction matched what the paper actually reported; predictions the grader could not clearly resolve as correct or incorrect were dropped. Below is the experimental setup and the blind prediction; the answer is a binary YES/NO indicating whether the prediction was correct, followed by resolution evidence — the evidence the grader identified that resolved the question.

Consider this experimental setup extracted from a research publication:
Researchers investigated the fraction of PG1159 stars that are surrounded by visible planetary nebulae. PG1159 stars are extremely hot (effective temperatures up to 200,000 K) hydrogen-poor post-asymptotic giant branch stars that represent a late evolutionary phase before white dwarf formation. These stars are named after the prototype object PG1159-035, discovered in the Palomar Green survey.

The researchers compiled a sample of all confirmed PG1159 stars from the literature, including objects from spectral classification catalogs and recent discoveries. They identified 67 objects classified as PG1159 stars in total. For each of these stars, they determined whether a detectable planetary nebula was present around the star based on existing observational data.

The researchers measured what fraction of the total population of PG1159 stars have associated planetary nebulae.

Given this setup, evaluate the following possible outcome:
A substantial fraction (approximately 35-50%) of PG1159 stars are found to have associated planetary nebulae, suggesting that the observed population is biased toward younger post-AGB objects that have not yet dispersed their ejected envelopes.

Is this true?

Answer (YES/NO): YES